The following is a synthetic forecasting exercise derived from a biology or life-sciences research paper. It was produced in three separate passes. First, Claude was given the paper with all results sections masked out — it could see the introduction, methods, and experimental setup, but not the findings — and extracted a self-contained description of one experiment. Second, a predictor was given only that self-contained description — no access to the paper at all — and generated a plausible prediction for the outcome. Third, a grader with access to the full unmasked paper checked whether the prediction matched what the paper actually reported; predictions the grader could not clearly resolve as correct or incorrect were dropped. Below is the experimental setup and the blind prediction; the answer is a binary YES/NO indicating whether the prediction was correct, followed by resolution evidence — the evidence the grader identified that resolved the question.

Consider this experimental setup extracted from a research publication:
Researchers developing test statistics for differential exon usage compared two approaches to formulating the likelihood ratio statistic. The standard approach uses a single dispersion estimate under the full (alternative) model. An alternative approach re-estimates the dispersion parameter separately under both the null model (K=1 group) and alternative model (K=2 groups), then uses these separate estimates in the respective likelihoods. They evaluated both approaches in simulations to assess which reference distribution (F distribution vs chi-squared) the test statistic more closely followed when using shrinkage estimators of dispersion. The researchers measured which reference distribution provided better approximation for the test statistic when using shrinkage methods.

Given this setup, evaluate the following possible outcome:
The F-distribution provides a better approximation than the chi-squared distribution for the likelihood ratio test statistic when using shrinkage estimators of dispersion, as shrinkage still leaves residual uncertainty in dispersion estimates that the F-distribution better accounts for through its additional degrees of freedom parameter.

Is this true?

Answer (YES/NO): NO